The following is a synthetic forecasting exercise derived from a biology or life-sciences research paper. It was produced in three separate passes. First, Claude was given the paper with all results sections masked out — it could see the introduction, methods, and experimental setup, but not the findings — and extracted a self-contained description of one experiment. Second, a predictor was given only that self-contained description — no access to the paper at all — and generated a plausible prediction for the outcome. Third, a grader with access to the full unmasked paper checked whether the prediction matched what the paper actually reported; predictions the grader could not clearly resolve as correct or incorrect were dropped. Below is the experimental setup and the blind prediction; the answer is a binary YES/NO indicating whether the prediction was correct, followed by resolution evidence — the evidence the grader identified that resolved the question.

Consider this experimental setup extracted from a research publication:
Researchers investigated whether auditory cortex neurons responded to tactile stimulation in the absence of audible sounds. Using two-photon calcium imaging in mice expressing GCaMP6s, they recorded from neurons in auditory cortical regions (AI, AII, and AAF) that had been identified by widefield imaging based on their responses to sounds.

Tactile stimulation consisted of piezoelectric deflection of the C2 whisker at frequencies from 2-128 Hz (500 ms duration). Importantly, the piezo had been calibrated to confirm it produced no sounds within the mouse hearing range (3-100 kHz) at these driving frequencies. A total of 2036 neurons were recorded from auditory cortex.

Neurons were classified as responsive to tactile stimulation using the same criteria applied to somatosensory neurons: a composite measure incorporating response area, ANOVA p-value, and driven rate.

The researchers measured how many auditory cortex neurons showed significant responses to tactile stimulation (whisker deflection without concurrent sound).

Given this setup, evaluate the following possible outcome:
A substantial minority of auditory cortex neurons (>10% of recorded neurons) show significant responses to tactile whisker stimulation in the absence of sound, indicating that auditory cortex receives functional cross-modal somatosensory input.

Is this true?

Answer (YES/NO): NO